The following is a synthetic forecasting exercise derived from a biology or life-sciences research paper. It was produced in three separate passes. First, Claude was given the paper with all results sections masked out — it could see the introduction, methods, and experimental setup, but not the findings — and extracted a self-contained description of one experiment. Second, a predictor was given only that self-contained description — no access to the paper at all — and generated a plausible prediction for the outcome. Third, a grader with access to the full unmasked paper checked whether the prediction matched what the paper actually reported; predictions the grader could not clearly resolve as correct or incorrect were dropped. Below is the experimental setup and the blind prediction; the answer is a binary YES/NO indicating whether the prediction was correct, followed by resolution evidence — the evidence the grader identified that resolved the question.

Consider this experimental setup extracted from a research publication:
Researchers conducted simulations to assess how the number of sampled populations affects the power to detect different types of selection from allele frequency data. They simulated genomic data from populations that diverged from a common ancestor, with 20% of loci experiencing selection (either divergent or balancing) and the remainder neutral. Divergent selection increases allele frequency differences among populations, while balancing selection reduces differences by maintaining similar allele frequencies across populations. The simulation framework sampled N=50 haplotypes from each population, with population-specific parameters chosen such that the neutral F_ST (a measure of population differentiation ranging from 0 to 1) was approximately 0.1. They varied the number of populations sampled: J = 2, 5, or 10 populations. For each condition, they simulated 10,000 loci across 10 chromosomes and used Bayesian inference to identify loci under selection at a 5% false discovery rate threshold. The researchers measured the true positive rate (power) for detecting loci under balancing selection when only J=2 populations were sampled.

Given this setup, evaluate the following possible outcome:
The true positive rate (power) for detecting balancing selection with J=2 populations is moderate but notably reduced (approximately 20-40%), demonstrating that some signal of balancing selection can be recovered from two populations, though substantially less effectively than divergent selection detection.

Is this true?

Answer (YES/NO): NO